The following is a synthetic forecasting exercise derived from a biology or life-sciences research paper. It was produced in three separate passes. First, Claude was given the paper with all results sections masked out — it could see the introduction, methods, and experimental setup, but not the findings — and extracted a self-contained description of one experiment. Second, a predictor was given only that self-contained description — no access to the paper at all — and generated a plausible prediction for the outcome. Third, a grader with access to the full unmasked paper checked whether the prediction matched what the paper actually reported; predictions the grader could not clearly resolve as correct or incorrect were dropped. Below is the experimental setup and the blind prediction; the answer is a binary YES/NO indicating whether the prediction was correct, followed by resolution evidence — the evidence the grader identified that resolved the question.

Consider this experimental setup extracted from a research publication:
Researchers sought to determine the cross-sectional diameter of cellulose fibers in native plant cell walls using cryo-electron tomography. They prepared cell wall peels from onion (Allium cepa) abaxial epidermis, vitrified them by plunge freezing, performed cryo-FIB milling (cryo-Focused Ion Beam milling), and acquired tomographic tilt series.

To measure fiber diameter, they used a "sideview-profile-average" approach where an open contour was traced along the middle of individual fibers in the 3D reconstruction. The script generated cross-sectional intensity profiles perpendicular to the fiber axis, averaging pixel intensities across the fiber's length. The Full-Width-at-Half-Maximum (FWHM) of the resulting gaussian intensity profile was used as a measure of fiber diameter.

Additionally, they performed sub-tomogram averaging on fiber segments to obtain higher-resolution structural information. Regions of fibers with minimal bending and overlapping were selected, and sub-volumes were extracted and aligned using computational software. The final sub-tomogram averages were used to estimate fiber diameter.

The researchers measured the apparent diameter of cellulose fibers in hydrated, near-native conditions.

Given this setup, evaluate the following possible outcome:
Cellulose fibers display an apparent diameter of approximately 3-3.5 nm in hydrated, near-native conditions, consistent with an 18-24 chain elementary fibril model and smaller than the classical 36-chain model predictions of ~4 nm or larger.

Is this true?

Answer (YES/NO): NO